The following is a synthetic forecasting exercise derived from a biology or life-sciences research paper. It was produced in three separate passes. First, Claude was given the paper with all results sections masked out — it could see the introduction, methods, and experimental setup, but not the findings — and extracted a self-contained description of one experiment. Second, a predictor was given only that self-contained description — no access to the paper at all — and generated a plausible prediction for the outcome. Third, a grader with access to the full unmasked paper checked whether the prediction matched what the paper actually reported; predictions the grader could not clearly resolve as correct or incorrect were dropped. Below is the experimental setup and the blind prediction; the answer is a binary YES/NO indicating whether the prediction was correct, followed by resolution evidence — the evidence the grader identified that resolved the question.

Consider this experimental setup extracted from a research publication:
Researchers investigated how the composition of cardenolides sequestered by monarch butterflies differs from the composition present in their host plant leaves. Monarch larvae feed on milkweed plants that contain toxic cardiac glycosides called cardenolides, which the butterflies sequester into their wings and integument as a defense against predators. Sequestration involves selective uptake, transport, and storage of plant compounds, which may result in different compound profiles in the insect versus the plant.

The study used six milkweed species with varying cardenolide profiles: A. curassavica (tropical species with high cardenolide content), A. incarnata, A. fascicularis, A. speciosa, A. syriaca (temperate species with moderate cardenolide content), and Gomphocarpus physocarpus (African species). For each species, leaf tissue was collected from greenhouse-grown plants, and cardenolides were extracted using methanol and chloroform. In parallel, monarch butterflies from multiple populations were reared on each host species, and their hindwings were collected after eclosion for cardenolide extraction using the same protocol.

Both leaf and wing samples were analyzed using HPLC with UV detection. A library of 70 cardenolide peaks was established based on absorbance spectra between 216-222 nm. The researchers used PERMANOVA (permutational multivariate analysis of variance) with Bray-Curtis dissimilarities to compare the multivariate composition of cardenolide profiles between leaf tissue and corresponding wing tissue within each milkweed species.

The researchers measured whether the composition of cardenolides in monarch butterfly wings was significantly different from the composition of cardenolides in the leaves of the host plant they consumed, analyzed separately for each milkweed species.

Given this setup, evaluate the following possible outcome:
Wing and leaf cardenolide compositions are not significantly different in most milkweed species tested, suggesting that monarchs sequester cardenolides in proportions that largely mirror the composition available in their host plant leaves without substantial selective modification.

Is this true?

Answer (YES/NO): NO